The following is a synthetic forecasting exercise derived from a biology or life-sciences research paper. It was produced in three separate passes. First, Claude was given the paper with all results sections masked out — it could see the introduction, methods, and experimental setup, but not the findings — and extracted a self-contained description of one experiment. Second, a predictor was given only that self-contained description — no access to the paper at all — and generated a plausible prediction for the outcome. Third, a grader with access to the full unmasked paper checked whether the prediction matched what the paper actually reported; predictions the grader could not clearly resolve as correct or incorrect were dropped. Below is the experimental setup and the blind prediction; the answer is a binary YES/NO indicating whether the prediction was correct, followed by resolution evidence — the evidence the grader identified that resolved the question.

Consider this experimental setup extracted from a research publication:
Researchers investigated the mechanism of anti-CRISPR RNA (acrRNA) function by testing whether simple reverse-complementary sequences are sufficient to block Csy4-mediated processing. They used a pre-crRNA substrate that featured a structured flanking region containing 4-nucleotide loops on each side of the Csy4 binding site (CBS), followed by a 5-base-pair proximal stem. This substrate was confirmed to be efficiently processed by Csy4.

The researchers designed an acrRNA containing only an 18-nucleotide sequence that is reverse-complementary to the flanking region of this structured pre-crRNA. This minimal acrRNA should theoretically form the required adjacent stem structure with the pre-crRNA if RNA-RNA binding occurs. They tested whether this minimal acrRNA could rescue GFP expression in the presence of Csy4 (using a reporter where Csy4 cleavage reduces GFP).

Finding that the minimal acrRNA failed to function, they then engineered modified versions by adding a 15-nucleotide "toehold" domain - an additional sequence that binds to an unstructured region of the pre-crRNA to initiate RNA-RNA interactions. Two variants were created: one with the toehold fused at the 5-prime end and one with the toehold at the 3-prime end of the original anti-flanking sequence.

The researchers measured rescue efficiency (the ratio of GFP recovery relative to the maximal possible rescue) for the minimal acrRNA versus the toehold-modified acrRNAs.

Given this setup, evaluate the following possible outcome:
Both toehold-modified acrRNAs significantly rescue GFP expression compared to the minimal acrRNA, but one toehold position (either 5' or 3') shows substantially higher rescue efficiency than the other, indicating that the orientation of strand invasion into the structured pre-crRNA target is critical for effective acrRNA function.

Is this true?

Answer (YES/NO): NO